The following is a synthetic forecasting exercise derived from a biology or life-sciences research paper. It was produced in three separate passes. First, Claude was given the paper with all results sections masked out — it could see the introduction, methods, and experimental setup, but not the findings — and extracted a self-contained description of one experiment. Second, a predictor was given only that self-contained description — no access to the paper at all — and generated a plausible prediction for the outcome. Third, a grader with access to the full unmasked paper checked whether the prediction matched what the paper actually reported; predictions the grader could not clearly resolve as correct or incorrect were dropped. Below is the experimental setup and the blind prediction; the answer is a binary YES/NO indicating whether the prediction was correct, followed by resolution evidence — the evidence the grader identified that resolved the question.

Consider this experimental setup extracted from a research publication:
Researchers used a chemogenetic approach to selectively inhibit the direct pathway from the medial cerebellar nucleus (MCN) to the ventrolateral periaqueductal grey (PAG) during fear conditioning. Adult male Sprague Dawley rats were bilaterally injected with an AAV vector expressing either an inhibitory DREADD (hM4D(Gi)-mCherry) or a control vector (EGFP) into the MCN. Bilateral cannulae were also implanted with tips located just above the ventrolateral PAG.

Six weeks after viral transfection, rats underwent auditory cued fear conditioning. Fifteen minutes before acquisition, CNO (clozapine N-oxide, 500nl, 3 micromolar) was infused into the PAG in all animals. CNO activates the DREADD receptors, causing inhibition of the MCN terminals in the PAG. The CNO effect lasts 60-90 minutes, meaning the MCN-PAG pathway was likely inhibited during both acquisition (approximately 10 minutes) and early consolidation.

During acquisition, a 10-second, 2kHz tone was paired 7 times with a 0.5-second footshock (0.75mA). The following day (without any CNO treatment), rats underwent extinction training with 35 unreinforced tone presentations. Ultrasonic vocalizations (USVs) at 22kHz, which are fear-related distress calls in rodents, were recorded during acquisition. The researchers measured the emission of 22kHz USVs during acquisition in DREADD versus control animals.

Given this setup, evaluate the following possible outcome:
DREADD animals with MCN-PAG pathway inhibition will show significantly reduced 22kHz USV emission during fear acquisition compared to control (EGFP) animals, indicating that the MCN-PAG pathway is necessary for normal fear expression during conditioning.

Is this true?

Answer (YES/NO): NO